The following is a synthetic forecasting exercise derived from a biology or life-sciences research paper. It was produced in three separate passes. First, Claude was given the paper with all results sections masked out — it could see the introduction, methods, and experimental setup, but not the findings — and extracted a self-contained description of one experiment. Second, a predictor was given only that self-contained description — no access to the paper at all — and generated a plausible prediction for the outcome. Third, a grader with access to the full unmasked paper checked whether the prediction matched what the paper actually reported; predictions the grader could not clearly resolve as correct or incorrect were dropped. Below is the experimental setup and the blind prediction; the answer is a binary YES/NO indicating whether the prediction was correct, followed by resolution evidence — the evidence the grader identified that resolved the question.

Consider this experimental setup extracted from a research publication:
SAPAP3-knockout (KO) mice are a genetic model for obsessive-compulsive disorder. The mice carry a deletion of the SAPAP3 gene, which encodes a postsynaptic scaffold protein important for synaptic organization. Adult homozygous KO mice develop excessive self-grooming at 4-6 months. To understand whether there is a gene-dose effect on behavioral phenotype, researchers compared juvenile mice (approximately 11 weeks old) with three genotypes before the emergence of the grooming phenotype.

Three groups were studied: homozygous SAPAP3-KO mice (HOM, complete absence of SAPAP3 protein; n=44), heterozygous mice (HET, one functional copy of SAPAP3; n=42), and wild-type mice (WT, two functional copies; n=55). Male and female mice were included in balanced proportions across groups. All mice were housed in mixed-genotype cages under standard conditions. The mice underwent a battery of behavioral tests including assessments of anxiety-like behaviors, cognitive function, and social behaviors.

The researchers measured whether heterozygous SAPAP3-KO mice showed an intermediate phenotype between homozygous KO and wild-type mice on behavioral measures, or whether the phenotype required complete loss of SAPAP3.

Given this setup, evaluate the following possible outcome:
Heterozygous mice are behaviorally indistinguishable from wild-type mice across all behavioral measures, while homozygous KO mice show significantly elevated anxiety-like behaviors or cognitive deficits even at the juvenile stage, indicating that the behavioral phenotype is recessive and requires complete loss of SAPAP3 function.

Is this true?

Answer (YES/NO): YES